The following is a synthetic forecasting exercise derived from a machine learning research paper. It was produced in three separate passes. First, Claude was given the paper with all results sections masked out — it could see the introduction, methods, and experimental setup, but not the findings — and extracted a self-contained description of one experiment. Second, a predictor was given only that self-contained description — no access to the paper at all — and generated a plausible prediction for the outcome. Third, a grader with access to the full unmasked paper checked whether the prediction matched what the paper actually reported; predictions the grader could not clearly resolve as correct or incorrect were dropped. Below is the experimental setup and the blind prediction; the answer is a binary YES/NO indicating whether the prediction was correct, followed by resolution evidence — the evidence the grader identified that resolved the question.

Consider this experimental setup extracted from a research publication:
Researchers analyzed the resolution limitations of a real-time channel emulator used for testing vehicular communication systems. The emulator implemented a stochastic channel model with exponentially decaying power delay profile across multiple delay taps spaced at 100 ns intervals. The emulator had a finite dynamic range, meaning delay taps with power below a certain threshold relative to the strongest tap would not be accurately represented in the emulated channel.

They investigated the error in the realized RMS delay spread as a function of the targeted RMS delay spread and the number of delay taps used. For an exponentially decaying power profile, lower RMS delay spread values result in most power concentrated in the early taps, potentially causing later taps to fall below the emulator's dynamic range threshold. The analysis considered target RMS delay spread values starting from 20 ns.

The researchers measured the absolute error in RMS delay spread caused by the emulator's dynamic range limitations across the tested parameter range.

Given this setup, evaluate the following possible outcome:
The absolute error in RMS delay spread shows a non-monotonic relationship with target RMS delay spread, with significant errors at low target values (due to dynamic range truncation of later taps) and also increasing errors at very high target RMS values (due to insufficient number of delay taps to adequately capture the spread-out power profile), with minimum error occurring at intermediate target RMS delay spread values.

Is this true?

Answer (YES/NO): NO